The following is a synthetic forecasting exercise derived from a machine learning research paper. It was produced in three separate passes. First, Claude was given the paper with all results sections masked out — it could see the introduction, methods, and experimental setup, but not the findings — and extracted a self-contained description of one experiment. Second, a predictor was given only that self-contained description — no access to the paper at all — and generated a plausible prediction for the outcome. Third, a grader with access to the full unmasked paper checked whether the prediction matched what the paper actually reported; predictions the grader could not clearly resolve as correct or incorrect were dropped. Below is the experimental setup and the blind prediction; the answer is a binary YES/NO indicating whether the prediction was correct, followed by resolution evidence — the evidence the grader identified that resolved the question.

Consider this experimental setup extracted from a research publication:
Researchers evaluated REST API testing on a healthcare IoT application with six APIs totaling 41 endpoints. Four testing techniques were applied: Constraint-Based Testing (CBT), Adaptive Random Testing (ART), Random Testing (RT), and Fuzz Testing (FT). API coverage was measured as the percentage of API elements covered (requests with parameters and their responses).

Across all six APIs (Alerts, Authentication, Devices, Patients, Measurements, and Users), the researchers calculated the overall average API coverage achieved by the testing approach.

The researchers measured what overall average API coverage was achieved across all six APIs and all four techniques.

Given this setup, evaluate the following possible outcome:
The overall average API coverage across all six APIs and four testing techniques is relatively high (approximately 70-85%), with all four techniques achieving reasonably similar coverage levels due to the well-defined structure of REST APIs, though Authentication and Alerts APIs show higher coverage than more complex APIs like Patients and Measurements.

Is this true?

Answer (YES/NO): NO